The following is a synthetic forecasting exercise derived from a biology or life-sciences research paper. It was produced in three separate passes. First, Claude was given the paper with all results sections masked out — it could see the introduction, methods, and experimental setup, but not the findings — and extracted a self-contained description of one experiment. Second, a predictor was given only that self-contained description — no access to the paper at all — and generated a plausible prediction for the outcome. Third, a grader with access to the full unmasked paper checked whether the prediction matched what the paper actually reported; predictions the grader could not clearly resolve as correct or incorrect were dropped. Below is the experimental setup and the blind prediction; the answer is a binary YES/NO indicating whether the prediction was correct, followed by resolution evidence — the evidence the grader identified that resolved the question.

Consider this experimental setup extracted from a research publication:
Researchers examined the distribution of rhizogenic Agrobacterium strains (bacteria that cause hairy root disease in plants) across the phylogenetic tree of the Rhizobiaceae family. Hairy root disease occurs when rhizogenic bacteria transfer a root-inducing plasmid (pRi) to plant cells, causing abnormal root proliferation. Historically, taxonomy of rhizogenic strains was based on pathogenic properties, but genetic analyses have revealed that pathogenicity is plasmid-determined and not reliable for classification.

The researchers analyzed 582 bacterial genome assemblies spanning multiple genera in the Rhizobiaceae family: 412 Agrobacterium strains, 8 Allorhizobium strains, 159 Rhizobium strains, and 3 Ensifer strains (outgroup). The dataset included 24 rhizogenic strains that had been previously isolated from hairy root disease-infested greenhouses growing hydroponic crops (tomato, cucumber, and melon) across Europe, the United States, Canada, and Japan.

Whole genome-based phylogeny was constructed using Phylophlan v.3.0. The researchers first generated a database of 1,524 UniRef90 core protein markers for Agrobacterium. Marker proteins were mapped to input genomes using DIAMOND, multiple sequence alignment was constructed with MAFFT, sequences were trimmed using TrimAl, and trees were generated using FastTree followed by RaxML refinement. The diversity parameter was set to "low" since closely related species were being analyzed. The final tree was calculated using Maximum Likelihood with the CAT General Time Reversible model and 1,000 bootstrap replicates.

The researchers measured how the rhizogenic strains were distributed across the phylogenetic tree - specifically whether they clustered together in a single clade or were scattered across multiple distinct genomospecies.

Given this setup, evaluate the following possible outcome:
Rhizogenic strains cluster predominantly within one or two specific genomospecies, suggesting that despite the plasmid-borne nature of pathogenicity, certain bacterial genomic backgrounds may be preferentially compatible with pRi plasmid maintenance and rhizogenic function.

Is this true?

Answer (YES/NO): NO